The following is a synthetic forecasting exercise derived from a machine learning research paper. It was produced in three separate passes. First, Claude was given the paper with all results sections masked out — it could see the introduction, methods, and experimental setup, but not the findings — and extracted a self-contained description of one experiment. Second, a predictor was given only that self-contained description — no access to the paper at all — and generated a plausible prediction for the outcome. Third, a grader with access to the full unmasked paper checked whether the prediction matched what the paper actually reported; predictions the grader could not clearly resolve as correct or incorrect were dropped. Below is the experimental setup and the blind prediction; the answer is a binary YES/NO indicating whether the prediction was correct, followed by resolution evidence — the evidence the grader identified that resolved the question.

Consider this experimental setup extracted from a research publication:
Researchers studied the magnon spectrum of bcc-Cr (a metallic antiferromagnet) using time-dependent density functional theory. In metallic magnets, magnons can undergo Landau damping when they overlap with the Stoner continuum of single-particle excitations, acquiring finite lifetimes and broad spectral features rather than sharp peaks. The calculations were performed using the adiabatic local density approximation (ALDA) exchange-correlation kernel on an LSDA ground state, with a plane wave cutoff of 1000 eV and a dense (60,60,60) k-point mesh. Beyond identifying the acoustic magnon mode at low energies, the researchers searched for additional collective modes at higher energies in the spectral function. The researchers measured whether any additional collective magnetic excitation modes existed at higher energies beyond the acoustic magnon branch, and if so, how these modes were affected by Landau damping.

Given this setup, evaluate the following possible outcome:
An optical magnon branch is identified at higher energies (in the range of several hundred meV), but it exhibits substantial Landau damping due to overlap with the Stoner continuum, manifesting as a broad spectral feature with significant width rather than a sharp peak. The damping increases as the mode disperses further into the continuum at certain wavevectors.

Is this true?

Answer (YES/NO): NO